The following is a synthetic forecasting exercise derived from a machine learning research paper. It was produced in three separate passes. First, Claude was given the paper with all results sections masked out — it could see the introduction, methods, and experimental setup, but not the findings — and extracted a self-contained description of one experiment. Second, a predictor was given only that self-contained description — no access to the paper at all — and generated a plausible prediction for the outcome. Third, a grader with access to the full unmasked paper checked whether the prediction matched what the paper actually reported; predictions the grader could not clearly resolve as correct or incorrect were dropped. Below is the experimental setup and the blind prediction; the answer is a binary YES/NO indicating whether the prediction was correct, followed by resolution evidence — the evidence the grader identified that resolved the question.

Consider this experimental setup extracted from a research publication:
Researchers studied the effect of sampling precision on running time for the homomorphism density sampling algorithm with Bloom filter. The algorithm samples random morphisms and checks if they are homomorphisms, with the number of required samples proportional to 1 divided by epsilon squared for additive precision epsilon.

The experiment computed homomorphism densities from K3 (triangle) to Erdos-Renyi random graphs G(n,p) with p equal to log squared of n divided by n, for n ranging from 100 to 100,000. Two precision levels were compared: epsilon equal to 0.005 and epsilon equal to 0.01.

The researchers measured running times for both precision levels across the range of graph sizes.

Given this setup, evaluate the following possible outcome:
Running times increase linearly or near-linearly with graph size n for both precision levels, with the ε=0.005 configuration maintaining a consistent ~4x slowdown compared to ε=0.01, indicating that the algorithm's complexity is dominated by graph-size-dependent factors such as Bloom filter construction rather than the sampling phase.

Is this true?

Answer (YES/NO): NO